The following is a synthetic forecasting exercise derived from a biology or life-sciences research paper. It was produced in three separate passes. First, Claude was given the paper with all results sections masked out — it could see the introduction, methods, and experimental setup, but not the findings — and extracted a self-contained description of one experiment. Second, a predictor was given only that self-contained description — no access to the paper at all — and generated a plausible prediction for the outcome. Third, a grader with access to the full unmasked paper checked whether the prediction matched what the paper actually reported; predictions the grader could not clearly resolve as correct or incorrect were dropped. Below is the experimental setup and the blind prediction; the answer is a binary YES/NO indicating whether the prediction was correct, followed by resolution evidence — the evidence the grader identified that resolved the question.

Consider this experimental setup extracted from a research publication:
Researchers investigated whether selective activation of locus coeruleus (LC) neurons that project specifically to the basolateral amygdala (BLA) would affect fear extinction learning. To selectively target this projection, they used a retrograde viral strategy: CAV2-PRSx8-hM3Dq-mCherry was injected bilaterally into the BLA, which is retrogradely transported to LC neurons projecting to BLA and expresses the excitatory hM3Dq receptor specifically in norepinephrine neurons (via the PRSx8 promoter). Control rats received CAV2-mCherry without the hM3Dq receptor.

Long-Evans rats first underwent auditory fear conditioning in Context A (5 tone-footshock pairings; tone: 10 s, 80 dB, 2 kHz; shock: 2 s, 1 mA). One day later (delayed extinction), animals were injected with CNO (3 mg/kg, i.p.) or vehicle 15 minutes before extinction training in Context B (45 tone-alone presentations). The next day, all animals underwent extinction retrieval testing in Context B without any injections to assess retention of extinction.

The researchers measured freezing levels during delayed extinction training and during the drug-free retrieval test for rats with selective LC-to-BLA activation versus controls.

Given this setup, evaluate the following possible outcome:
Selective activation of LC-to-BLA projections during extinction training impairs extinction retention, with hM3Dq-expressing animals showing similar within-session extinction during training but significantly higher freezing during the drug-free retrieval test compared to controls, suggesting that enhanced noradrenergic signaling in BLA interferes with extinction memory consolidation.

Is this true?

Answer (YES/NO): NO